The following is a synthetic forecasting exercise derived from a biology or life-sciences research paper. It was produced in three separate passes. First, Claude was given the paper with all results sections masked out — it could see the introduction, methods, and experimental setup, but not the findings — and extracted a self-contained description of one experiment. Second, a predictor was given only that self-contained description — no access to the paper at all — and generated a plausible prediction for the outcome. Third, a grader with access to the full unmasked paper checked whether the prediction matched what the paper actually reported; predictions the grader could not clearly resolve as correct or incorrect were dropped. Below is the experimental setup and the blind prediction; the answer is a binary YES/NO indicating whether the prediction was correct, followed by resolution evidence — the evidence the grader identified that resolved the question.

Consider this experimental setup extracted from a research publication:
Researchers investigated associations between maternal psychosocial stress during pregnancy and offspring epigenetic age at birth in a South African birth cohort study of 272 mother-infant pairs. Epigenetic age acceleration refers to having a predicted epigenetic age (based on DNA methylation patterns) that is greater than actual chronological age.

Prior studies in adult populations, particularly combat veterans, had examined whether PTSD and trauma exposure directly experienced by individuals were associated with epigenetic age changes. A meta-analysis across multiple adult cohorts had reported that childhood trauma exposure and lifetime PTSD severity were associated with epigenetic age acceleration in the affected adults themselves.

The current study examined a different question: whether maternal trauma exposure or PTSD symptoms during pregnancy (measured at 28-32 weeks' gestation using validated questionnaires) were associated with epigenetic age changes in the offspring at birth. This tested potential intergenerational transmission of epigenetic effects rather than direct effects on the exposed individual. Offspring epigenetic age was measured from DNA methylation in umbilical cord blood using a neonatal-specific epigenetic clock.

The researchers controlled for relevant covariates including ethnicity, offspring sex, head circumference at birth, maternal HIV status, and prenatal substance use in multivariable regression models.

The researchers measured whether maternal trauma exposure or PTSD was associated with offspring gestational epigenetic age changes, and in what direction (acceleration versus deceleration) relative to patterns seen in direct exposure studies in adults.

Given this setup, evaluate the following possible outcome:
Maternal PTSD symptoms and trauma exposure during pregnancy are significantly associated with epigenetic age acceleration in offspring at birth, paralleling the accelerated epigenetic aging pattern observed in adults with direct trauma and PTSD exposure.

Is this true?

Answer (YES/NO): YES